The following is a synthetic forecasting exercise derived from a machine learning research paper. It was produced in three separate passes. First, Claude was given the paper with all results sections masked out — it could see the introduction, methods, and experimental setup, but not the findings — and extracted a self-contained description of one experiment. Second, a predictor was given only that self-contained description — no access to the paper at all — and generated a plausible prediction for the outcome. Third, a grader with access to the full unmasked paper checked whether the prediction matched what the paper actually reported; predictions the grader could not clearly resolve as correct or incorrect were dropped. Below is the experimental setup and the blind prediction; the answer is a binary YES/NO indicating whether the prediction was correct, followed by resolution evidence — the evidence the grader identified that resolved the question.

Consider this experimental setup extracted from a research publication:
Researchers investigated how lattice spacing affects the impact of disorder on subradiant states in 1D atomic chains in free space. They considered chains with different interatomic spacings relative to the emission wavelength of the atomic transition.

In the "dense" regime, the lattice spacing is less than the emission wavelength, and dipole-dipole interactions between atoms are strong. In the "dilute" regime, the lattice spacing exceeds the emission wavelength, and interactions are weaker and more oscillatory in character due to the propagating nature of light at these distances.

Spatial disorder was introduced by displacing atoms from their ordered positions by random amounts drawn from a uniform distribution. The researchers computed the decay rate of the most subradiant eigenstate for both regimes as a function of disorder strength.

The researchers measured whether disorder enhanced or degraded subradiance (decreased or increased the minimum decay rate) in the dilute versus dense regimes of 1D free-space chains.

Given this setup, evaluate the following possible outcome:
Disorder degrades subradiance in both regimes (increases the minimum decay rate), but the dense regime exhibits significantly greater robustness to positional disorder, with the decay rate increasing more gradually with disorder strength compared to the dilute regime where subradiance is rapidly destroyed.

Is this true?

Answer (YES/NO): NO